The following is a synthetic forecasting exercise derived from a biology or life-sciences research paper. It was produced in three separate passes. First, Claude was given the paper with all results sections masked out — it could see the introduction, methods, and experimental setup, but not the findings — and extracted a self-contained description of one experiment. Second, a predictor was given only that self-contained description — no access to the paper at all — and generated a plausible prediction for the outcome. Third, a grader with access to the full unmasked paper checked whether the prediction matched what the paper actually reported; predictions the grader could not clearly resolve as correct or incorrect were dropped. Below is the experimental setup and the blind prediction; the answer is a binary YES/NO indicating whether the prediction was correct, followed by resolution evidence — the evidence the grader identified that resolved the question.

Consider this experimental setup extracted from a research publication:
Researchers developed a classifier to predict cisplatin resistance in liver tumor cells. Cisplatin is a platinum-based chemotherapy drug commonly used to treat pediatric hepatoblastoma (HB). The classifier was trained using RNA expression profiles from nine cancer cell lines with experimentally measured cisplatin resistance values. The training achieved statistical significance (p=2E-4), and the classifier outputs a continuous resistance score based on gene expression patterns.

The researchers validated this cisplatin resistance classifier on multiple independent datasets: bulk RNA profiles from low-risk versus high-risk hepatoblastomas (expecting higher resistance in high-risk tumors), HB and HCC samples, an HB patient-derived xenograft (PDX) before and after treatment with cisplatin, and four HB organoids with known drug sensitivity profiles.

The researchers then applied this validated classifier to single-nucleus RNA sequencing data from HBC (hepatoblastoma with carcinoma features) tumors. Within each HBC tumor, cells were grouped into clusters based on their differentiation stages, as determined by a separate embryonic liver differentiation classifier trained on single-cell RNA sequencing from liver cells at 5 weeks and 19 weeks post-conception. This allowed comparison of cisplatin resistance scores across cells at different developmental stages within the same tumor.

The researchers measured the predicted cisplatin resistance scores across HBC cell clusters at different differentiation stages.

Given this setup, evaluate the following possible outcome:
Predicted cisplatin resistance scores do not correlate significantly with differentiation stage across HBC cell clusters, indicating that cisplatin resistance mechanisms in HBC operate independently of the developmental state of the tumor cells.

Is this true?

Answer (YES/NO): NO